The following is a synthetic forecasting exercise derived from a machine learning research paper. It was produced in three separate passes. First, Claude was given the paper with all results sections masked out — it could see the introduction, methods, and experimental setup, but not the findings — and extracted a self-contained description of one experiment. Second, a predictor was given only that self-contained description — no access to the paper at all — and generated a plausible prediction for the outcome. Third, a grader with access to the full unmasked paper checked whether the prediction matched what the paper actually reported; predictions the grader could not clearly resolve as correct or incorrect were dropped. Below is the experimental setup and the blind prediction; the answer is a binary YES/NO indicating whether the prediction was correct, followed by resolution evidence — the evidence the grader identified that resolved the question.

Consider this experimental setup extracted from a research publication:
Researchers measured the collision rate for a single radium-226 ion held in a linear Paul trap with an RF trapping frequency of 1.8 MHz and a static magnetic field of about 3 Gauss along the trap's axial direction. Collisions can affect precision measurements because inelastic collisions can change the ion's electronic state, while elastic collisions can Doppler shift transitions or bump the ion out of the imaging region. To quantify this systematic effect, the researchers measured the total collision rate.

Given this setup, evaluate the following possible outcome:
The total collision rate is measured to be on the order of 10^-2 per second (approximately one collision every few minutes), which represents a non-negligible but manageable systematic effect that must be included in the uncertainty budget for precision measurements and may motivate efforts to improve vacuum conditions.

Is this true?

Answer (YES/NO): NO